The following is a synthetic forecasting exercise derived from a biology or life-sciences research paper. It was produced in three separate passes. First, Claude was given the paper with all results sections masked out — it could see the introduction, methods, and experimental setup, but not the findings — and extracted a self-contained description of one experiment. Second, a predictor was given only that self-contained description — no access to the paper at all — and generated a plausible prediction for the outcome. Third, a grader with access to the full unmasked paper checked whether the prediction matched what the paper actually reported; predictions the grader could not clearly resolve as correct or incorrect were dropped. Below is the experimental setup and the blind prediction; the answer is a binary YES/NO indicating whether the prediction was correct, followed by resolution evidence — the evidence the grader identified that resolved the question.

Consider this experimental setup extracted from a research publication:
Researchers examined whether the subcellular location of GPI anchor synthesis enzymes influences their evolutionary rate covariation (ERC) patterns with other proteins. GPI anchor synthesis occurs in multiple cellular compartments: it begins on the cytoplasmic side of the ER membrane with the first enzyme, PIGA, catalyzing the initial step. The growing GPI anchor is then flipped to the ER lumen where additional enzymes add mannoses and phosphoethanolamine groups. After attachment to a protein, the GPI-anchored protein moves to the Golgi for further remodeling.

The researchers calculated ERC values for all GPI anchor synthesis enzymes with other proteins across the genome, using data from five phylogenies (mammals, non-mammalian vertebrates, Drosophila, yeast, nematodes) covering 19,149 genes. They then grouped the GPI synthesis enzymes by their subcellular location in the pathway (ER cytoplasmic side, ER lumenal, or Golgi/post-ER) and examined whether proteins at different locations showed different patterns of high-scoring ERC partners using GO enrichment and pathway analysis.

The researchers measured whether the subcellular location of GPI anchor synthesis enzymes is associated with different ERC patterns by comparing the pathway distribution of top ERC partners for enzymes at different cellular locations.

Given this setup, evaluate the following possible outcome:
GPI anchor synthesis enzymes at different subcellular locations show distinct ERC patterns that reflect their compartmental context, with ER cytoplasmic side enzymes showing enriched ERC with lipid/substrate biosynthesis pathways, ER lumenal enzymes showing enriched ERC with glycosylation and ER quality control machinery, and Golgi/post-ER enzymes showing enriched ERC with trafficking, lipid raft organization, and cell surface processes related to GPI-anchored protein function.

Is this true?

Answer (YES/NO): NO